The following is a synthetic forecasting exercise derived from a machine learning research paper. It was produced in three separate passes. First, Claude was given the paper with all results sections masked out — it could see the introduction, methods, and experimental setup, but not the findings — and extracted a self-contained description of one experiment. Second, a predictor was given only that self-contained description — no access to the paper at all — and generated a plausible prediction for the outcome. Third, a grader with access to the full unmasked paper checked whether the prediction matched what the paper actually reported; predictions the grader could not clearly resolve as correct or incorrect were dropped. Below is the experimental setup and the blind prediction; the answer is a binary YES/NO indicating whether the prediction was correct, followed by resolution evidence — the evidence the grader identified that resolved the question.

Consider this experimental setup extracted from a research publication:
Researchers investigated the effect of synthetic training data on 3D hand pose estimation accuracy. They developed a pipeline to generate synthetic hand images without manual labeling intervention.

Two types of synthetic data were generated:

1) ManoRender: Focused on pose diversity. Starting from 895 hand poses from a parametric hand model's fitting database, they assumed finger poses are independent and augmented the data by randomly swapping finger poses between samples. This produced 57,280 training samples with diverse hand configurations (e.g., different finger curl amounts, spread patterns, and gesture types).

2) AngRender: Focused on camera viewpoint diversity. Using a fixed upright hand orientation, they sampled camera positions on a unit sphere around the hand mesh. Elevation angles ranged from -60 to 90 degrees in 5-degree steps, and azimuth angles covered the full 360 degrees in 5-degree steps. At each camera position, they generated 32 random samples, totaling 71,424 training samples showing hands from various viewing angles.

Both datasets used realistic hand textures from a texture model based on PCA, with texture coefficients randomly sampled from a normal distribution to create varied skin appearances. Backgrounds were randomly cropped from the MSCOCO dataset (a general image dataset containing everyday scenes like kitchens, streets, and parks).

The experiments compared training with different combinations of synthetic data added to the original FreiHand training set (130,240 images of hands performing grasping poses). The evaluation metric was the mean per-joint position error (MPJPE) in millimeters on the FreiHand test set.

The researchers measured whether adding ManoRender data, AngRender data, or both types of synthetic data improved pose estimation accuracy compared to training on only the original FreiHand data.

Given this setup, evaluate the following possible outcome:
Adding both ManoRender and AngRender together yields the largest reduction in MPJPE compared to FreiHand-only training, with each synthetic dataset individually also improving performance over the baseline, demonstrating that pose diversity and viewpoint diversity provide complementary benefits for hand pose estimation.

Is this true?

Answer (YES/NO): YES